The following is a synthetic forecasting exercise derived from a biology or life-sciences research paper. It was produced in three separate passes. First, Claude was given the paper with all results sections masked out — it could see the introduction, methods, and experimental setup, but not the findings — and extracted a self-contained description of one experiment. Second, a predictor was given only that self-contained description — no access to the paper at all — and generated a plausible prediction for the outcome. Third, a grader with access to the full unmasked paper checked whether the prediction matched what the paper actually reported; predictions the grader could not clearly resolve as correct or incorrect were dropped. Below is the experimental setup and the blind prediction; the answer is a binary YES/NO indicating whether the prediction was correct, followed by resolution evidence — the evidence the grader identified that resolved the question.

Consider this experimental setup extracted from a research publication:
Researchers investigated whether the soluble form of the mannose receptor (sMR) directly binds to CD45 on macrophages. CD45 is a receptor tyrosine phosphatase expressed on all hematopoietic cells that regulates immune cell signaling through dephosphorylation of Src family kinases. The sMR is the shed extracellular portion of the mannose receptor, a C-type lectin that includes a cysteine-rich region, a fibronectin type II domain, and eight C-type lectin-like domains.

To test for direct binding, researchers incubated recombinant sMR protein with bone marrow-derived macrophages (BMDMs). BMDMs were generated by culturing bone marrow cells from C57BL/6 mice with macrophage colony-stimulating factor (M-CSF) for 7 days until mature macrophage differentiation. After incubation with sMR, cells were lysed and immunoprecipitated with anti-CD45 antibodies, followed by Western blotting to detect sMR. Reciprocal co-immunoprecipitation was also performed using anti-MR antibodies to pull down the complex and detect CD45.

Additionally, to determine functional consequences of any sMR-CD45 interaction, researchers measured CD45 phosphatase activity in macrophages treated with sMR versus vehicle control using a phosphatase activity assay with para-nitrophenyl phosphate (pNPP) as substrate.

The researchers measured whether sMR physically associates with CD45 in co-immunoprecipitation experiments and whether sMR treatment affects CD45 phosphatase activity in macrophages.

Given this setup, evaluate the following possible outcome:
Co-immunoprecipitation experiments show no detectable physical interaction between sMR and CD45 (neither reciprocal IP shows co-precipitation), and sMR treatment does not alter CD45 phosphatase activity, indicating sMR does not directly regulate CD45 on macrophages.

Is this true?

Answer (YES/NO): NO